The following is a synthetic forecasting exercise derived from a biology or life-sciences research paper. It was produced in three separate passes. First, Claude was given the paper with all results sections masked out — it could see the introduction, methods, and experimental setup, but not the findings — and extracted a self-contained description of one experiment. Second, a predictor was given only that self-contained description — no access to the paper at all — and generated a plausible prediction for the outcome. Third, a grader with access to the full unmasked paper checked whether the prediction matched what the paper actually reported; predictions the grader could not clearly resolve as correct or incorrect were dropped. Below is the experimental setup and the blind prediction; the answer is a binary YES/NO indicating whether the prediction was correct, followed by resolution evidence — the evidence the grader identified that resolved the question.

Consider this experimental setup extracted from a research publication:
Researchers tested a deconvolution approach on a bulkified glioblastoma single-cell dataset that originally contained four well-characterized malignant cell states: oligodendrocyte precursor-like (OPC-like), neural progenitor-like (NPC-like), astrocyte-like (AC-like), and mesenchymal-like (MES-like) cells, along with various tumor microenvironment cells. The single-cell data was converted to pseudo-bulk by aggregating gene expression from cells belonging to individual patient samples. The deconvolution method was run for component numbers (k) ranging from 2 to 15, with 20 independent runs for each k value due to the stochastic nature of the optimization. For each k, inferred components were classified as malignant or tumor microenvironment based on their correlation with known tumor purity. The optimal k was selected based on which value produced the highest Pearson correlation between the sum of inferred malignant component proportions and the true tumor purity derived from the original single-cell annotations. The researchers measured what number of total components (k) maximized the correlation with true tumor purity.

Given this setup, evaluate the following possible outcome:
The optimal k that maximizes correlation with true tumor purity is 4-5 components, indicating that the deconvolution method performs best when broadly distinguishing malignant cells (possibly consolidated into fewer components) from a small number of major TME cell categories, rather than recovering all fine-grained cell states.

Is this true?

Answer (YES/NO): NO